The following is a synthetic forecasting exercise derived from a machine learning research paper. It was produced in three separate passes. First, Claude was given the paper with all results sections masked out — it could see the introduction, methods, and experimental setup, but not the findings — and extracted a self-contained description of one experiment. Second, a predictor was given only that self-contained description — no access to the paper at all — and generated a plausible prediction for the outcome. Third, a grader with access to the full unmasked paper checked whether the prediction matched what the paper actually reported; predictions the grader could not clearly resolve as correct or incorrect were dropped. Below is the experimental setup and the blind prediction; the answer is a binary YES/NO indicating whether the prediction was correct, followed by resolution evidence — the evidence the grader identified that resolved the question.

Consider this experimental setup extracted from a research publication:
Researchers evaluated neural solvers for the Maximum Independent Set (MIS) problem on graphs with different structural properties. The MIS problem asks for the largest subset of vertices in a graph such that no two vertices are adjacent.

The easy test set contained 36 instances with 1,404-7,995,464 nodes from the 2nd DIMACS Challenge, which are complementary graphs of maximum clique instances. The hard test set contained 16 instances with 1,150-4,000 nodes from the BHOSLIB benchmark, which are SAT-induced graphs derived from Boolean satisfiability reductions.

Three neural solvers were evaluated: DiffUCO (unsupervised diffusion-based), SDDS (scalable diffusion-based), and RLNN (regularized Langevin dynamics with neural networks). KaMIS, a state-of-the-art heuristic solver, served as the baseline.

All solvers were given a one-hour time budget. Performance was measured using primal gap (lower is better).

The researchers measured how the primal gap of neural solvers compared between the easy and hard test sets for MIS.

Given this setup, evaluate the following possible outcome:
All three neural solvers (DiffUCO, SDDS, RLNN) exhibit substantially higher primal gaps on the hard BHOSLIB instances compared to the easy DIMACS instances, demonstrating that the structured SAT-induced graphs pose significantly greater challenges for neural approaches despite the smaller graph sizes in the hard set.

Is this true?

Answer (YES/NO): NO